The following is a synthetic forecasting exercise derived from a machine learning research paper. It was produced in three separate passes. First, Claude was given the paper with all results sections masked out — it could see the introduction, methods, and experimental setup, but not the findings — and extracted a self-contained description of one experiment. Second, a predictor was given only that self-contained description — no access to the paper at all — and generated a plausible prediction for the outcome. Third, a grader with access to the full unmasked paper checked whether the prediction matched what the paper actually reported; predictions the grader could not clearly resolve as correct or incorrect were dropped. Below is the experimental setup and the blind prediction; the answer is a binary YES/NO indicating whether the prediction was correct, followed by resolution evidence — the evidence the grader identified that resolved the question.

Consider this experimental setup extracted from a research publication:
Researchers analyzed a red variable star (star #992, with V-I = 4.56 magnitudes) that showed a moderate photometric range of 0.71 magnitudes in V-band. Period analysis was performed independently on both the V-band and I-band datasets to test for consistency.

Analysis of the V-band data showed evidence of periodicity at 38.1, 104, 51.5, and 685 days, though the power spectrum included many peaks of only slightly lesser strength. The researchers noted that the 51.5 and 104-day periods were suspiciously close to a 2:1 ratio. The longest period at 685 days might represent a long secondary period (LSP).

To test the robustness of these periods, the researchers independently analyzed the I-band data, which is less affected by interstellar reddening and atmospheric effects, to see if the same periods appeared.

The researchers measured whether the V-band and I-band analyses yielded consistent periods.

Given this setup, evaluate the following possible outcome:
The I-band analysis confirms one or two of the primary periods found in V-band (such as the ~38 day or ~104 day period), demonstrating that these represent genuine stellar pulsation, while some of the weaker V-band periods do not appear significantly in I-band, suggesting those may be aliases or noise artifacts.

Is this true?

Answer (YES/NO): YES